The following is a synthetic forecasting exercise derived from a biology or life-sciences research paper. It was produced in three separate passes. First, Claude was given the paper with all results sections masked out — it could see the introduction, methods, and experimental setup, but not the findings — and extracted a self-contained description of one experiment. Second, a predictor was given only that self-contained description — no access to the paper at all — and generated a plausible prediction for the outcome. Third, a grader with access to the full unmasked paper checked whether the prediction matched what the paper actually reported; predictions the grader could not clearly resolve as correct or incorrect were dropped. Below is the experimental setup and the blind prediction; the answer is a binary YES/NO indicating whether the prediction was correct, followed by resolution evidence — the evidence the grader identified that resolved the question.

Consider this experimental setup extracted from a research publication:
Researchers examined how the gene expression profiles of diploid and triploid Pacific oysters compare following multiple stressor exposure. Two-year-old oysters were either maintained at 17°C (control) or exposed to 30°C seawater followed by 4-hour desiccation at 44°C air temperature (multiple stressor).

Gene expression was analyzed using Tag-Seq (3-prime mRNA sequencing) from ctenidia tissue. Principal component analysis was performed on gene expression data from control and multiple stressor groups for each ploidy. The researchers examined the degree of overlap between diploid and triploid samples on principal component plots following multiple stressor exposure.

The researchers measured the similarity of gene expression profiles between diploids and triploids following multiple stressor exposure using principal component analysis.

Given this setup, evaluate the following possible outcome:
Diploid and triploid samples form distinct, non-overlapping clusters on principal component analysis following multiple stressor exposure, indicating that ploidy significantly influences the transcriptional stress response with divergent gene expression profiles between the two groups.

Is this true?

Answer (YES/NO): YES